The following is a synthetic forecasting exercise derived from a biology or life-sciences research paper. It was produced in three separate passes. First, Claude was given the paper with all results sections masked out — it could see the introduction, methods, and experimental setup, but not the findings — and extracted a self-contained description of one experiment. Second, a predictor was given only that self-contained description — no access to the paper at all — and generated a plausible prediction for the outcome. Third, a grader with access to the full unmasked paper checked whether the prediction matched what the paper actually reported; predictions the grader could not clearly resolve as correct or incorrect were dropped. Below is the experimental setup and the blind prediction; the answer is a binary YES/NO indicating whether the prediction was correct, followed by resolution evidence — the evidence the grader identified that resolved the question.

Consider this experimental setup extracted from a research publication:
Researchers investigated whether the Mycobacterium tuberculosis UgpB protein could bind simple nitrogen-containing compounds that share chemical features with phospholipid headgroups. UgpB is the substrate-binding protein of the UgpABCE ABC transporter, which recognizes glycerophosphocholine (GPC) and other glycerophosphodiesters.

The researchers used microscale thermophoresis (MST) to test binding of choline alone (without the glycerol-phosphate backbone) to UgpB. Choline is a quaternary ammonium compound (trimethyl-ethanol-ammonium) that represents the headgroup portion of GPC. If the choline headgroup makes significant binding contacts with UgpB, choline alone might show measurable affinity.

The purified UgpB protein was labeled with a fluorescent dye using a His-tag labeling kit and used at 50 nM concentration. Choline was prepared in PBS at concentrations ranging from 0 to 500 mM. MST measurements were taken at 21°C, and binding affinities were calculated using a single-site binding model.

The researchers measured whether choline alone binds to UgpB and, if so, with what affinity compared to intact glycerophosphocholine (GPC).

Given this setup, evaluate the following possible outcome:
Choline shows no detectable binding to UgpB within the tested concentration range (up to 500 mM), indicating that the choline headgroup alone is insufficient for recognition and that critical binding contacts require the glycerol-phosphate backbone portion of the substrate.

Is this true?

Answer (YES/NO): YES